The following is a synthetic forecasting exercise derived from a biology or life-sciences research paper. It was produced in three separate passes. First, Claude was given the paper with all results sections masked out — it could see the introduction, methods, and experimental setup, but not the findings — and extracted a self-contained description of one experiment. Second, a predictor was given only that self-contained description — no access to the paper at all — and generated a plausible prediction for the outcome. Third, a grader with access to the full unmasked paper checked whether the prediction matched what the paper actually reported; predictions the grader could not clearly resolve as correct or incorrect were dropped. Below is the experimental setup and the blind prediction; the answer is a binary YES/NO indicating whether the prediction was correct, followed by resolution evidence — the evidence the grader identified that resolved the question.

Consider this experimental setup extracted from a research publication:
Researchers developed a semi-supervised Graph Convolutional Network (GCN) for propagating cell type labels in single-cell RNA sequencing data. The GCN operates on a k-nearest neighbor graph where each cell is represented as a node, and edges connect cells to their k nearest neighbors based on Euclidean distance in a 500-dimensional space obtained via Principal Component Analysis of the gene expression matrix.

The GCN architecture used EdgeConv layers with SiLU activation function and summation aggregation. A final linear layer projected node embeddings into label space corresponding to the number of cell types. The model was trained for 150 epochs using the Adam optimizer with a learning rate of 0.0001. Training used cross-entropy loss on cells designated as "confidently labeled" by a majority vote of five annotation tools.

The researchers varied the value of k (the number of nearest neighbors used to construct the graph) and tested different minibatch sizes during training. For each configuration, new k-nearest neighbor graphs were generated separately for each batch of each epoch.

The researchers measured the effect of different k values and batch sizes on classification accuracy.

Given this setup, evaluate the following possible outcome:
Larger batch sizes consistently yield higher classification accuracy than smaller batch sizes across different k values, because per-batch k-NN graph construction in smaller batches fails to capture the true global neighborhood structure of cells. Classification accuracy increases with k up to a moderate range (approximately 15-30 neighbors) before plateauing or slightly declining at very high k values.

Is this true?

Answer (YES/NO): NO